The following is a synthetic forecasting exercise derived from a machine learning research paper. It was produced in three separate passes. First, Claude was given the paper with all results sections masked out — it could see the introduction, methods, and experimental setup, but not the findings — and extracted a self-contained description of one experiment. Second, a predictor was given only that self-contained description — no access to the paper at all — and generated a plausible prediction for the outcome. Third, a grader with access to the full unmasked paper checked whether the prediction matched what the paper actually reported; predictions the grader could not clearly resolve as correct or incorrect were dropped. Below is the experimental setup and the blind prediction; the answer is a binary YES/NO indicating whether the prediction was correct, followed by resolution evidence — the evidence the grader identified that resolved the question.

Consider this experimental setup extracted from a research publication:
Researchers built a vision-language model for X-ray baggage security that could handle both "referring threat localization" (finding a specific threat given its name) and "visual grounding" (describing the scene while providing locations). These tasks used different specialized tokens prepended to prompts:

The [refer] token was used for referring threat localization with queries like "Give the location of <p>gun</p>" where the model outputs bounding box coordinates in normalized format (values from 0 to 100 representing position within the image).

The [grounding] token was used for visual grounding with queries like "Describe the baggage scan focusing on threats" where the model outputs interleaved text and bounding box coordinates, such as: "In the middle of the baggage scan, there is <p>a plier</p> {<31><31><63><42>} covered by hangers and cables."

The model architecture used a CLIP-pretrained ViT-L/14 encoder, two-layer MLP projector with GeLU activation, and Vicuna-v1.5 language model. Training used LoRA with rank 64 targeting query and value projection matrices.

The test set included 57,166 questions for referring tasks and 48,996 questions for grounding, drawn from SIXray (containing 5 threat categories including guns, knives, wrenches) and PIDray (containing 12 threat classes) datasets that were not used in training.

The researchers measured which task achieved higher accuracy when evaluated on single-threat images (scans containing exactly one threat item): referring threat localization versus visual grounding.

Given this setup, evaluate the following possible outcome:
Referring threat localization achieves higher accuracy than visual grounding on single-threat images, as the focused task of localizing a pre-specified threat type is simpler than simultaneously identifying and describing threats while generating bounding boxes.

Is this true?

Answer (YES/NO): NO